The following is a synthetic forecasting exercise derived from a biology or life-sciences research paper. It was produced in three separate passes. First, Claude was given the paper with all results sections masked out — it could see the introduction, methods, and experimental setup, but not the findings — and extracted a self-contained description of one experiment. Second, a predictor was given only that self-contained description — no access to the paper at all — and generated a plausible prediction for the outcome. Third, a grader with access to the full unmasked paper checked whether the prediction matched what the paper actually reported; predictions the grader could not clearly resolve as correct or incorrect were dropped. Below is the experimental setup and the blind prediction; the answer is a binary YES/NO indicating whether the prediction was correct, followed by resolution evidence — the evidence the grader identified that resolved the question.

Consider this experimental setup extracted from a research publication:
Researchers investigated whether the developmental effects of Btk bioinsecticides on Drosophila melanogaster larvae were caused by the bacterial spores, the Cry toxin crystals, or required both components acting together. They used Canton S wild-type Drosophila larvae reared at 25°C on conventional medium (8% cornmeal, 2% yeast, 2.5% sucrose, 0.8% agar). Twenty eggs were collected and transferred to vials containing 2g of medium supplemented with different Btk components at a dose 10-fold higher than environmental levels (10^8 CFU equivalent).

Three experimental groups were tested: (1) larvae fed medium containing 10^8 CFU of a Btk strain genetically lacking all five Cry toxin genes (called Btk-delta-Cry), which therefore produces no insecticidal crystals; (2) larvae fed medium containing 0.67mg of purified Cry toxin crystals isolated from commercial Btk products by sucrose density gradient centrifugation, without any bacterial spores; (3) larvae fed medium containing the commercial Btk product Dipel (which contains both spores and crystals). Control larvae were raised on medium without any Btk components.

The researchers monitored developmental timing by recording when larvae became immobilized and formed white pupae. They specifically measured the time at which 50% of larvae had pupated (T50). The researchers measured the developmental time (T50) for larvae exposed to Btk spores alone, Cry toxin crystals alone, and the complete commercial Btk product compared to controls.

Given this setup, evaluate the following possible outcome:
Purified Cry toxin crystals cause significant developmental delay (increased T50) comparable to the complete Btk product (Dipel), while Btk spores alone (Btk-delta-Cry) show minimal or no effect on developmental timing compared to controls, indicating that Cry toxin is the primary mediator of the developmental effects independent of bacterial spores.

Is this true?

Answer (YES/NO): NO